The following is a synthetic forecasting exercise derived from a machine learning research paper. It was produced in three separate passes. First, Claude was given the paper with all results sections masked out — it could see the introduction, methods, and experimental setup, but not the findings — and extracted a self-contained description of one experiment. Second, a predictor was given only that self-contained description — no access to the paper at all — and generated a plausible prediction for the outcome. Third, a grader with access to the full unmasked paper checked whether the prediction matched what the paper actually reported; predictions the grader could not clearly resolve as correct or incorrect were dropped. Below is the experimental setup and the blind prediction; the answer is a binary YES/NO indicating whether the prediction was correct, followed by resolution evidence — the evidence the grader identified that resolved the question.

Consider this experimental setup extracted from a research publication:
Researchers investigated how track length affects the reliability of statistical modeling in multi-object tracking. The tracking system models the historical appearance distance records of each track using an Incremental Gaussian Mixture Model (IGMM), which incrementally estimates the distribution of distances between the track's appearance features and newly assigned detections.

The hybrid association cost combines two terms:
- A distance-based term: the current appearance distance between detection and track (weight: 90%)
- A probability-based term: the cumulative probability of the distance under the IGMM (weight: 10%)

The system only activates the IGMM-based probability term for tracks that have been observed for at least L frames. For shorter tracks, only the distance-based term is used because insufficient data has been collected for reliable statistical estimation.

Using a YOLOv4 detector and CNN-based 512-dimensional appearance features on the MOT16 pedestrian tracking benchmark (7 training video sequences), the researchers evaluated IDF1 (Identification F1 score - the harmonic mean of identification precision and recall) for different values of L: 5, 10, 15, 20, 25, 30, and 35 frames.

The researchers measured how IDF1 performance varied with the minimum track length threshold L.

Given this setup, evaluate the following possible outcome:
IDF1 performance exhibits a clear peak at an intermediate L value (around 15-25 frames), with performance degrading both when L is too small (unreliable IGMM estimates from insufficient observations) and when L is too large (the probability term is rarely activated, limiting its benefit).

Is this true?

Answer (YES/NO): YES